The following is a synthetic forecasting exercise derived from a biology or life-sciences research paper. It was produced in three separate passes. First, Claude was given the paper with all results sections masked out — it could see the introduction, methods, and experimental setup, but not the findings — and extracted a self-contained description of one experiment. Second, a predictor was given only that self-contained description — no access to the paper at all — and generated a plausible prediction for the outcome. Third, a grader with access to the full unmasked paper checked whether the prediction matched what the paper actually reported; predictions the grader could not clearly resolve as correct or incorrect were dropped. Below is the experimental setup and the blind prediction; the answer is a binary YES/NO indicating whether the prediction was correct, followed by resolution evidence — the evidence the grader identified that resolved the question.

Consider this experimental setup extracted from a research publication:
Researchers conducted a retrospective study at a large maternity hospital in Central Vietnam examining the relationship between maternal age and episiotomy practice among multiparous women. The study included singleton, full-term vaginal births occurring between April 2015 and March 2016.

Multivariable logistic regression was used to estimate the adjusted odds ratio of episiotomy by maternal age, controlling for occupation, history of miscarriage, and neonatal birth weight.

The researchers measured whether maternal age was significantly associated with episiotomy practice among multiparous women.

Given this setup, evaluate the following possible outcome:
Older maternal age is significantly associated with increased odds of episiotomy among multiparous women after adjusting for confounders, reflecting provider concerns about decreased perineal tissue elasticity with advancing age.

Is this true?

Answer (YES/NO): NO